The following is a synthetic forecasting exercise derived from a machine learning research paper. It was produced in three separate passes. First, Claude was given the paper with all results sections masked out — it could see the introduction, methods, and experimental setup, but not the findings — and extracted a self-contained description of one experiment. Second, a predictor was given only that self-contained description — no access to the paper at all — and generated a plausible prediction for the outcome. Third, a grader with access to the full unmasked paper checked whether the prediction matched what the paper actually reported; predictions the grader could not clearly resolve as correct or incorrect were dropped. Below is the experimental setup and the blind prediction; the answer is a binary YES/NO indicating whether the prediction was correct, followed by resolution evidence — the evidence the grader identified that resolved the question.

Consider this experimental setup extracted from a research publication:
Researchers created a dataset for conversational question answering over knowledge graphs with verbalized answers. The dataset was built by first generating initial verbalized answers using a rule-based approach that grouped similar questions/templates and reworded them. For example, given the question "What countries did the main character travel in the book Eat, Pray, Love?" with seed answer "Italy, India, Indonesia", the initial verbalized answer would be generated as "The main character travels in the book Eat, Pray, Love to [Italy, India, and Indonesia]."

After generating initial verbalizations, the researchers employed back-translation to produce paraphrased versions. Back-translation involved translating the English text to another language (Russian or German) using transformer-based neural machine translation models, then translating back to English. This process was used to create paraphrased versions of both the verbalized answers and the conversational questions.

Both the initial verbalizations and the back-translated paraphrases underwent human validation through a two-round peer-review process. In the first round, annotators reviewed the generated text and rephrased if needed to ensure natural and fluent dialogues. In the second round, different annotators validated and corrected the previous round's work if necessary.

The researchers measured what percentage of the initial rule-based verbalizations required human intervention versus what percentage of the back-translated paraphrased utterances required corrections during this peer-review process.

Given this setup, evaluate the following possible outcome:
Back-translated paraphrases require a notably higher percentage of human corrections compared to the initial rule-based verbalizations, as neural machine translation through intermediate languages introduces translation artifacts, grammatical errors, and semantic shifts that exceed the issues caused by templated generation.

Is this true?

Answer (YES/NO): NO